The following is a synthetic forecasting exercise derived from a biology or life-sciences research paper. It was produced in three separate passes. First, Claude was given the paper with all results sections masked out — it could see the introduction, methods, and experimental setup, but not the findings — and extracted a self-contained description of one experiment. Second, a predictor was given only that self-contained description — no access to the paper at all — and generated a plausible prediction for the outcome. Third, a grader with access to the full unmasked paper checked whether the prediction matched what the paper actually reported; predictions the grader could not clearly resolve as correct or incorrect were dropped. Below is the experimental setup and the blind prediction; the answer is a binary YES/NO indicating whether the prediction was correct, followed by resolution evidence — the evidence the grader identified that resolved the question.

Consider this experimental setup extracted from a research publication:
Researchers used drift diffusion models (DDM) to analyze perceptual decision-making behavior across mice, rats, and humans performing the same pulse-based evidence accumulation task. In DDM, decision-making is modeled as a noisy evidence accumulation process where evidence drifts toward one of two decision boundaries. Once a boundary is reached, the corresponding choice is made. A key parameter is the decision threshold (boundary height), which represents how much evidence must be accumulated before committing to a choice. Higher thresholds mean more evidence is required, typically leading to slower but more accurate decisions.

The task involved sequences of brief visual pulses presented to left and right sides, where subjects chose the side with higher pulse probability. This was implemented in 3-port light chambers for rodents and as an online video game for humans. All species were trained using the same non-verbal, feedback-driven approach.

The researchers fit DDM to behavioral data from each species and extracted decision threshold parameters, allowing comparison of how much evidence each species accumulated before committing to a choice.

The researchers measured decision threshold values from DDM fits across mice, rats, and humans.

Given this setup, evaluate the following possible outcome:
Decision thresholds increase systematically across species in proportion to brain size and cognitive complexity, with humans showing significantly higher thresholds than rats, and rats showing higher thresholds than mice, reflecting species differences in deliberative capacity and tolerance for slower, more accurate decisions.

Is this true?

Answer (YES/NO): NO